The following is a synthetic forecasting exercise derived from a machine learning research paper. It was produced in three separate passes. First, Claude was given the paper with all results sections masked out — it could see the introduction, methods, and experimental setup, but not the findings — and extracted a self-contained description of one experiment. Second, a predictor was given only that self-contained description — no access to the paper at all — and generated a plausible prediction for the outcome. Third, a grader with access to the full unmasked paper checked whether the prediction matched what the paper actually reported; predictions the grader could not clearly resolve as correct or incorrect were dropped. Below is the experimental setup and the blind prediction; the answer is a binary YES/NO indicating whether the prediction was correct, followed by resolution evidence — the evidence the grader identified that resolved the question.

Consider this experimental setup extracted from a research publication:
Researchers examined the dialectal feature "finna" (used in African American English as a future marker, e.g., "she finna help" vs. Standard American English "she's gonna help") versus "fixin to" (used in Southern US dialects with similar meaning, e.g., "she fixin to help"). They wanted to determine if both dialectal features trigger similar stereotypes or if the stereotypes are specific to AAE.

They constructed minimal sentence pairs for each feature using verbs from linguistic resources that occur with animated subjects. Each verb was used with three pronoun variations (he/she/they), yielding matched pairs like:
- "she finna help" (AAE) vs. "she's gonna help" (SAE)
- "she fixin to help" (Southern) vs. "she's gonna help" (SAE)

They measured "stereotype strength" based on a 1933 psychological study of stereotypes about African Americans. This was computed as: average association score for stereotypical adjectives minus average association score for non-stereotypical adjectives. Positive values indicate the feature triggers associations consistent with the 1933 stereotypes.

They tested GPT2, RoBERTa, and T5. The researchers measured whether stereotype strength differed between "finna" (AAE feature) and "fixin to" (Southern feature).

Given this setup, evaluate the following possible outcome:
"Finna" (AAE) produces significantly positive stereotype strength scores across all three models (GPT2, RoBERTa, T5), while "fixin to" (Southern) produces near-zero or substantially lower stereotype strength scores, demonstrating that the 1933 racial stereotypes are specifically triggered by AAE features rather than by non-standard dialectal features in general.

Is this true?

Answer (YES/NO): NO